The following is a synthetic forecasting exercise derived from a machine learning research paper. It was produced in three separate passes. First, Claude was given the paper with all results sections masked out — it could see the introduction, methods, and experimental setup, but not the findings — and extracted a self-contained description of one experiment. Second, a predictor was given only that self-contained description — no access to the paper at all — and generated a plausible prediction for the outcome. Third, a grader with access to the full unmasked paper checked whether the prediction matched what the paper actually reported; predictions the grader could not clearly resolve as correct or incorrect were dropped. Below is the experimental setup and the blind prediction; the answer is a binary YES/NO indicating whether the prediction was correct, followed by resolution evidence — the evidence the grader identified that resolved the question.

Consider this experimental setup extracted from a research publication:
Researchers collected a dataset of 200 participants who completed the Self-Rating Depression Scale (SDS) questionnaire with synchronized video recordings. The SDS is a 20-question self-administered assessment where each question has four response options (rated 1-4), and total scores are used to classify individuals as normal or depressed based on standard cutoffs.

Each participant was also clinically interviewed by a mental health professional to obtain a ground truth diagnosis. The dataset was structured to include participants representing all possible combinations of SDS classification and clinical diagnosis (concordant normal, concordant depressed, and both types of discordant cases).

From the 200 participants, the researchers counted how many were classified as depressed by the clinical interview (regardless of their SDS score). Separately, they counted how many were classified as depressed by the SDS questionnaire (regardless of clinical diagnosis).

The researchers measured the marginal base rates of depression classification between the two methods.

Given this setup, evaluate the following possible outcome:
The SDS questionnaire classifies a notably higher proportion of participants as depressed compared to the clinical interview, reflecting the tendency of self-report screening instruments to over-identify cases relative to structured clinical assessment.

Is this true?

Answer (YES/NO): NO